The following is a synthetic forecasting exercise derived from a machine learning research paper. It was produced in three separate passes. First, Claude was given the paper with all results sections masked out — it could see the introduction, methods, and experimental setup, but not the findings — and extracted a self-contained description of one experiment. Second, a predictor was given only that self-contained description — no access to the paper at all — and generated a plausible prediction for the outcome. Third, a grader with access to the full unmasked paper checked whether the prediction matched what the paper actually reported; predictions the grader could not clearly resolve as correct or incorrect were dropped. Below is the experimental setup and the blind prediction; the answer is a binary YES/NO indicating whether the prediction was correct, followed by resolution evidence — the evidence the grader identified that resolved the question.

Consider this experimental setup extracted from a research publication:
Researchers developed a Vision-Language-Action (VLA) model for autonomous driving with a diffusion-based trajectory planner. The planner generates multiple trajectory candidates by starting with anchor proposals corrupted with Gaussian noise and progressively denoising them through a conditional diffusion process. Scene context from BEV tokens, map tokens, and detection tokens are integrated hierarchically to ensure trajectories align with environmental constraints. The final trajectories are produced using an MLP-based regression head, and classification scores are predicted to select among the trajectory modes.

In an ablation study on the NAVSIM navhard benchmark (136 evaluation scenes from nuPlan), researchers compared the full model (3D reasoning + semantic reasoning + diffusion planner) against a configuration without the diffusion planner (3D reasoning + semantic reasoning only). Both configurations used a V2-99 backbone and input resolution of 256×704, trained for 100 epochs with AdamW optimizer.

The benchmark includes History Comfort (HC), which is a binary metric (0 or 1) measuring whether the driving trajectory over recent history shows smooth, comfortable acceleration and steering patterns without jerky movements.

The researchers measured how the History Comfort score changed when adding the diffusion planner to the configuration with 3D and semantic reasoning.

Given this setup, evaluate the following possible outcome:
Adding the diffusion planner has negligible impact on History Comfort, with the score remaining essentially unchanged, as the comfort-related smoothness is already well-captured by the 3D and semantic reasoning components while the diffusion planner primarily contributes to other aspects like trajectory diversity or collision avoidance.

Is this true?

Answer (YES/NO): YES